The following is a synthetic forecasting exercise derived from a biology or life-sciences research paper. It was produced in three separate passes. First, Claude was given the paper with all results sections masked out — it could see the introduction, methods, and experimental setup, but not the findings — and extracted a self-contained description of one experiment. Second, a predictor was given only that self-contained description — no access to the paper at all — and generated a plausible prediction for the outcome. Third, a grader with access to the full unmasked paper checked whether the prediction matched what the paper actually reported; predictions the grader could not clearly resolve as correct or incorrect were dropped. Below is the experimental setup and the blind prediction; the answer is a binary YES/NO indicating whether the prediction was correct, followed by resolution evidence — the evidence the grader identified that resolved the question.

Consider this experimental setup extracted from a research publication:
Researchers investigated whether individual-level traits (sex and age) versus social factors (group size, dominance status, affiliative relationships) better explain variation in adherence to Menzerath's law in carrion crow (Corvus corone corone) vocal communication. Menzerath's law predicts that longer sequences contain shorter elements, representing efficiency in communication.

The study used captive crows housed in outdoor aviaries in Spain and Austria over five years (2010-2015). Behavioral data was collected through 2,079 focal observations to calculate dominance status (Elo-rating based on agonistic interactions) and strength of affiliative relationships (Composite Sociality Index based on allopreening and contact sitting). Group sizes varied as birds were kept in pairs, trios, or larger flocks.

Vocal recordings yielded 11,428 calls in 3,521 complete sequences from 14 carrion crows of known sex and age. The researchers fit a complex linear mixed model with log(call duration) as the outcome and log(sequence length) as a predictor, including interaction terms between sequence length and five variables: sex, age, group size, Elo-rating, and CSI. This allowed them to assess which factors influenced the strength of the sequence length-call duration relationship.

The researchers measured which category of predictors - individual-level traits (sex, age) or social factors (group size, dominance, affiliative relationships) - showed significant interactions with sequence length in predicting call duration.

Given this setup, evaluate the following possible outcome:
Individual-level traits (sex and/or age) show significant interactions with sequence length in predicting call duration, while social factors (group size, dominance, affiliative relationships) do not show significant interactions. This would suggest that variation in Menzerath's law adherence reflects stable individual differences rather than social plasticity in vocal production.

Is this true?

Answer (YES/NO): YES